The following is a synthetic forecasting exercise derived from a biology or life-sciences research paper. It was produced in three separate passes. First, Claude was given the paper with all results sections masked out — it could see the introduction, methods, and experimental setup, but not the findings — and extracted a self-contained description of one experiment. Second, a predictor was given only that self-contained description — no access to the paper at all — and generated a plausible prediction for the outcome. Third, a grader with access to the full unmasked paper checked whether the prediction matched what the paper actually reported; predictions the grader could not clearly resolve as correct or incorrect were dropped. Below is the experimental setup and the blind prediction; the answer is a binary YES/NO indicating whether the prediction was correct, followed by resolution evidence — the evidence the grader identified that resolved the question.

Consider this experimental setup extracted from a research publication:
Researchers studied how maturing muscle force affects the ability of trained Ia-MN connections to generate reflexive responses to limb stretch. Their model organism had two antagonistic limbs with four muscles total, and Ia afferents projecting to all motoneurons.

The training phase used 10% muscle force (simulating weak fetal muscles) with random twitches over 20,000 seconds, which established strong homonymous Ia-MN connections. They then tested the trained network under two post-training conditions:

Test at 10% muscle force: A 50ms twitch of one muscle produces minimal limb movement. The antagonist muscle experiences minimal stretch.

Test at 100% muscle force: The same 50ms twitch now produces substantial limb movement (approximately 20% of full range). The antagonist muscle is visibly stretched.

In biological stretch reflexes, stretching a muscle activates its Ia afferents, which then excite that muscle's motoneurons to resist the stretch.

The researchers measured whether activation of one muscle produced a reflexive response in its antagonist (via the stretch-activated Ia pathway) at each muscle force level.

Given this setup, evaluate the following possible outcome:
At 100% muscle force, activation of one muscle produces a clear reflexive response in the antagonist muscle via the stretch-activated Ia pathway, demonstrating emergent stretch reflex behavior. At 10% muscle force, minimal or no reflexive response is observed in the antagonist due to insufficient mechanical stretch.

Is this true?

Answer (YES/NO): YES